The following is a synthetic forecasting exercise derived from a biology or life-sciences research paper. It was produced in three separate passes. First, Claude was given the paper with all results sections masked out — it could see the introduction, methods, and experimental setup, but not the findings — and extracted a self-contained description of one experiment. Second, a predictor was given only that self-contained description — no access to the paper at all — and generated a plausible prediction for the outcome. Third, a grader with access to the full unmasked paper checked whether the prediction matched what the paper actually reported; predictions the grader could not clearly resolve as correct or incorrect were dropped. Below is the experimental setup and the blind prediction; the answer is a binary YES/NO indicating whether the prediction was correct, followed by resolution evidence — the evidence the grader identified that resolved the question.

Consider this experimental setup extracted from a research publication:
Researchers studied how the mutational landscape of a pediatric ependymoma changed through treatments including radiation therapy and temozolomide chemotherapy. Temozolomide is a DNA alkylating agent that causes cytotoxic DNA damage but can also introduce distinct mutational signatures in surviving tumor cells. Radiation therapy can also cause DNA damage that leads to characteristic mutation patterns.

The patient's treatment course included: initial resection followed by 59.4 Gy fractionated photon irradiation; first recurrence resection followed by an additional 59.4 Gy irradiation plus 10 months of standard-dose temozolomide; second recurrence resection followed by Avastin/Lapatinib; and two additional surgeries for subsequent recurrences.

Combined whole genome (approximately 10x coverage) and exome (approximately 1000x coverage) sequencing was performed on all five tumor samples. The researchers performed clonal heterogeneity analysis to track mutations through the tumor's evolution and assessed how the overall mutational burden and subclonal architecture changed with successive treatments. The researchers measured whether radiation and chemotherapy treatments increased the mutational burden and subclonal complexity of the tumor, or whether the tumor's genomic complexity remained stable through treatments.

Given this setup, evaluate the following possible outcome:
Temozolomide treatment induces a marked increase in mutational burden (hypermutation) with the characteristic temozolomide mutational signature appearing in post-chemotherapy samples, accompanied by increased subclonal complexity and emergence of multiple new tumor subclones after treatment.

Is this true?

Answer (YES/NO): NO